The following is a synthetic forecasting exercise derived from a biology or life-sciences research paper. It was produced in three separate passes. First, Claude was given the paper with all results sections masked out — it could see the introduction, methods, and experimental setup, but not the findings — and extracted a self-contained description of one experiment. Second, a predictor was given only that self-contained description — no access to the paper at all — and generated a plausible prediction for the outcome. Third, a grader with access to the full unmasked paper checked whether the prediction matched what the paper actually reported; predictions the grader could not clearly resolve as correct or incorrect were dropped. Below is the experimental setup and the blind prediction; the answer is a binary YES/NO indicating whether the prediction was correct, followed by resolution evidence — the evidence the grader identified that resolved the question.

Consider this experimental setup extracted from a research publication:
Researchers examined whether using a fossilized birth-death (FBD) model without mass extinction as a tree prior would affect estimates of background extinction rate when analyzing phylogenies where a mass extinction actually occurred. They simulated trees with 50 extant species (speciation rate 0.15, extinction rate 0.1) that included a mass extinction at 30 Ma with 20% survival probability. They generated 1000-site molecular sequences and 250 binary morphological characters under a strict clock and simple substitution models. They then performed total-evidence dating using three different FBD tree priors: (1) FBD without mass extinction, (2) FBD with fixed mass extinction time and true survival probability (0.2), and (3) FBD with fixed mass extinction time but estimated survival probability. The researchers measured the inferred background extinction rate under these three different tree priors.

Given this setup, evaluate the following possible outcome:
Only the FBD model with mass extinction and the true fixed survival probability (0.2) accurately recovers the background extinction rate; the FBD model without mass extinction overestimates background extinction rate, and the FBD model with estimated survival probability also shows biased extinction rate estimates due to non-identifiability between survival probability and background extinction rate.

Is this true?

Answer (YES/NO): NO